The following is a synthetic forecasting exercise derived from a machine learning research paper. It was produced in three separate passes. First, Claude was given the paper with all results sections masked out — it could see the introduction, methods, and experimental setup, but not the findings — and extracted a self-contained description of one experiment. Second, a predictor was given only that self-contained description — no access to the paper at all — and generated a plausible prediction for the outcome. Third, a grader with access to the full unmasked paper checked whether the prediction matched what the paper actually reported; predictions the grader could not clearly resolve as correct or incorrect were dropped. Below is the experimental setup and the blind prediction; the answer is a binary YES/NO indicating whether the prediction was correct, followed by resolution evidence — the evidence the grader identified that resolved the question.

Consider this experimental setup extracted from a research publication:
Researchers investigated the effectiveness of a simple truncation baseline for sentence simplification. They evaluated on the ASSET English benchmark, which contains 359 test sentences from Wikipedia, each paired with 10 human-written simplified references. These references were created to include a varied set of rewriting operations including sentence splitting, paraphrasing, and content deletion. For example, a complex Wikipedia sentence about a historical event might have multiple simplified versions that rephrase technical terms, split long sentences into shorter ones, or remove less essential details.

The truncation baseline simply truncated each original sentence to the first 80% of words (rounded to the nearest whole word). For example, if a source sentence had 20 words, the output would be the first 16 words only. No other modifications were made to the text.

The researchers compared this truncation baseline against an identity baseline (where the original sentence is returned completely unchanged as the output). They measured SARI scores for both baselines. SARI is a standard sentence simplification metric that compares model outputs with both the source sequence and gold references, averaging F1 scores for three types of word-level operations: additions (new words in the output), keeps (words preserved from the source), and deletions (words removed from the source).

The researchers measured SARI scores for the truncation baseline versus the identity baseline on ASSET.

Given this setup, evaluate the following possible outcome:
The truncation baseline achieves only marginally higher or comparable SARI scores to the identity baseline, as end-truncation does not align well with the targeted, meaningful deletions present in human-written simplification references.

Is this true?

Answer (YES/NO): NO